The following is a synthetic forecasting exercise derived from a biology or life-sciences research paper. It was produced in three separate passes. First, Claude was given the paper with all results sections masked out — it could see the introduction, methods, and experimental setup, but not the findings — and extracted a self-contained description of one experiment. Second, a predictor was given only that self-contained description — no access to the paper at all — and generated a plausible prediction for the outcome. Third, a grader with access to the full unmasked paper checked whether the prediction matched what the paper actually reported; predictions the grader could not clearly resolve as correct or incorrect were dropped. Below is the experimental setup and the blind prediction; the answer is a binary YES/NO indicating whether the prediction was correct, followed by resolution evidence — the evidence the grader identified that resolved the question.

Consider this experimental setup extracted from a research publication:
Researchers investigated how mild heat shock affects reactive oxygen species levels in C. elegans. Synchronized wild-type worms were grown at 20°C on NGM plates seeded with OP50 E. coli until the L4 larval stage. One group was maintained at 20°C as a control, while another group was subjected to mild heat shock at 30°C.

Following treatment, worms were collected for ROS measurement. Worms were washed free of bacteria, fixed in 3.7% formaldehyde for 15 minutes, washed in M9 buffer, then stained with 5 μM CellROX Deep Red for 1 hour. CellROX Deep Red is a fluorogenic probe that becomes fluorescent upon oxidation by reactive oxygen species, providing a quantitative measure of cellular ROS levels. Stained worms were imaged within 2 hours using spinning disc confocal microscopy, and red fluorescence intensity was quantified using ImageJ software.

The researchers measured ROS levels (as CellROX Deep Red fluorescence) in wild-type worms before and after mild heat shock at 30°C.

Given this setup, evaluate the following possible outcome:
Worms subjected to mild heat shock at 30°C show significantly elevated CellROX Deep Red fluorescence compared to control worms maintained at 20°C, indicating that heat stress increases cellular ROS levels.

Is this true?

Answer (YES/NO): NO